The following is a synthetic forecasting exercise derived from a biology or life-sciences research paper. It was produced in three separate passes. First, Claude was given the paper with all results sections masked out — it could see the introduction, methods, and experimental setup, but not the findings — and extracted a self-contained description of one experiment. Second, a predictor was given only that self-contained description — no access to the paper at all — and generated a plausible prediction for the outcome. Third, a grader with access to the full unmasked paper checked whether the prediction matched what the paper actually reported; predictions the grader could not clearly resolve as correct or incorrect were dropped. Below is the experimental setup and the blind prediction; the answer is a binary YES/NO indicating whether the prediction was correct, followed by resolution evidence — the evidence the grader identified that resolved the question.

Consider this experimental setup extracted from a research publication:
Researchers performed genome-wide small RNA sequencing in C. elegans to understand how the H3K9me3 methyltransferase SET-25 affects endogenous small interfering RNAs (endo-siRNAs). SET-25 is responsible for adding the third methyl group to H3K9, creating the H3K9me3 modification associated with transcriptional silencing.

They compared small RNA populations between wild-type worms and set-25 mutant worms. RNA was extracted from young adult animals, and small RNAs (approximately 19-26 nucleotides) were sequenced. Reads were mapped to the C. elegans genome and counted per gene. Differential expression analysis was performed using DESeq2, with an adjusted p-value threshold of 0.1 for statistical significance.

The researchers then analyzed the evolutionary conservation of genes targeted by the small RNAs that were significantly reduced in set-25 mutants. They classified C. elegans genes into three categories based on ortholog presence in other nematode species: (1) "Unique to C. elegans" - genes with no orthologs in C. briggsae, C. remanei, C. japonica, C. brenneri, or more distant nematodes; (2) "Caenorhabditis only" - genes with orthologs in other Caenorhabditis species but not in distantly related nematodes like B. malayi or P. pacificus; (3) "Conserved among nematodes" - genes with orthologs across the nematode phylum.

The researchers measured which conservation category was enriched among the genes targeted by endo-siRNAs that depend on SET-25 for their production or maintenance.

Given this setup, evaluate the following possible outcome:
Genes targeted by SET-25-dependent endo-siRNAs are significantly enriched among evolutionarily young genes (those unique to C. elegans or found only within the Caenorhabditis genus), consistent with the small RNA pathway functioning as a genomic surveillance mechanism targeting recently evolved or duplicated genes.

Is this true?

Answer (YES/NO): YES